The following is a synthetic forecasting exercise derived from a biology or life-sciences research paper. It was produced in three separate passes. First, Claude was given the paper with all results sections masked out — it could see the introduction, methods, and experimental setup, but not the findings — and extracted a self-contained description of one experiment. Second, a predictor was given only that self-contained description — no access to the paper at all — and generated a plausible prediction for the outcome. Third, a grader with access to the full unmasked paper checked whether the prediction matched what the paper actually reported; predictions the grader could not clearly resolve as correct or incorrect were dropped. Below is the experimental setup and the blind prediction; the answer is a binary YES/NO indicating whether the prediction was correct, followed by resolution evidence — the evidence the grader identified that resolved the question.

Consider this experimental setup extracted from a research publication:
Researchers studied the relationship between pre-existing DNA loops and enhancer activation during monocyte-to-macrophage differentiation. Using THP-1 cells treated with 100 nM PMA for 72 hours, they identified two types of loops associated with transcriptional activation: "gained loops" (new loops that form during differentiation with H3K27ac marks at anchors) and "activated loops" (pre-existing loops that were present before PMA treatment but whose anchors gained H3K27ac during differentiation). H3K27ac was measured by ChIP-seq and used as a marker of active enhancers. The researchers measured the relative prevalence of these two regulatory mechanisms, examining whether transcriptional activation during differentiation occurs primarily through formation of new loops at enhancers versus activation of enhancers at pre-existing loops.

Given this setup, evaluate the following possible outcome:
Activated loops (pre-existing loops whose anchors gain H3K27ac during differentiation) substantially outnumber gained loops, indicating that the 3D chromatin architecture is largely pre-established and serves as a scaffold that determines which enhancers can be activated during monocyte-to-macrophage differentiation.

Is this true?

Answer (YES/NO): YES